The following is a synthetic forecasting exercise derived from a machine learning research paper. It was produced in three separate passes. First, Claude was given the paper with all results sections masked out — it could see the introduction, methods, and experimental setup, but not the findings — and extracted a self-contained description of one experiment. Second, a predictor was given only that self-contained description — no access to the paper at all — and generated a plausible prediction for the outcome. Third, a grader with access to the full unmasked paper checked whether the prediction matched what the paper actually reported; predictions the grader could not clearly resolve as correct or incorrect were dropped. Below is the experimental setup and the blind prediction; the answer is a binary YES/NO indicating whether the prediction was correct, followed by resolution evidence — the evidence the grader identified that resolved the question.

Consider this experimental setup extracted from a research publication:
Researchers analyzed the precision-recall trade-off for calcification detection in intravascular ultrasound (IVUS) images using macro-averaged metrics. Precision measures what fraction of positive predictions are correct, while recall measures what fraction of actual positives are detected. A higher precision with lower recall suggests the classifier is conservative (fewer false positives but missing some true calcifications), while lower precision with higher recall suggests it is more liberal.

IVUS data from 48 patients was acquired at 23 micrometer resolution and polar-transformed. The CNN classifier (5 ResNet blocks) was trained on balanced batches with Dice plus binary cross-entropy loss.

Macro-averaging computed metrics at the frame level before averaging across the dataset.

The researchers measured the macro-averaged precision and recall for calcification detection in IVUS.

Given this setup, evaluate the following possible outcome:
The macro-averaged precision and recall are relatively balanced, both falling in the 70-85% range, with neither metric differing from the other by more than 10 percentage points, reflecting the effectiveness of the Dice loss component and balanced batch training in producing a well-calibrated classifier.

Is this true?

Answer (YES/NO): NO